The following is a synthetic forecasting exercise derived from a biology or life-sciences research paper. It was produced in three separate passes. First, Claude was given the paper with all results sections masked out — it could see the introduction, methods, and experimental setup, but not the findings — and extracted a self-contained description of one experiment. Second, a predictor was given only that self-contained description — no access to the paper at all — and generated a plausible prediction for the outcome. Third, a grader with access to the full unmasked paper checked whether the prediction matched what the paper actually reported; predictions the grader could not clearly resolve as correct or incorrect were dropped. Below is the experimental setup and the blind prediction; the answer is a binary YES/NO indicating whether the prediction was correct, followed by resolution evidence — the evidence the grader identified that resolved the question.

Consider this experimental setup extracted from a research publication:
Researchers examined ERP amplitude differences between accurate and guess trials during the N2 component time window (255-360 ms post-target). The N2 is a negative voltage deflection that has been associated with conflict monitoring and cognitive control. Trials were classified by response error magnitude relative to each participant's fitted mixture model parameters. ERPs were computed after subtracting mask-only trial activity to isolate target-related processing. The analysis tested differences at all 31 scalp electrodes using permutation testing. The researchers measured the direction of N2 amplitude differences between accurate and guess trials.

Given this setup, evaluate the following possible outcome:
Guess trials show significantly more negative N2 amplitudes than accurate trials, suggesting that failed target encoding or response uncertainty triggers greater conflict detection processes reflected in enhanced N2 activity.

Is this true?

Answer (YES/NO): YES